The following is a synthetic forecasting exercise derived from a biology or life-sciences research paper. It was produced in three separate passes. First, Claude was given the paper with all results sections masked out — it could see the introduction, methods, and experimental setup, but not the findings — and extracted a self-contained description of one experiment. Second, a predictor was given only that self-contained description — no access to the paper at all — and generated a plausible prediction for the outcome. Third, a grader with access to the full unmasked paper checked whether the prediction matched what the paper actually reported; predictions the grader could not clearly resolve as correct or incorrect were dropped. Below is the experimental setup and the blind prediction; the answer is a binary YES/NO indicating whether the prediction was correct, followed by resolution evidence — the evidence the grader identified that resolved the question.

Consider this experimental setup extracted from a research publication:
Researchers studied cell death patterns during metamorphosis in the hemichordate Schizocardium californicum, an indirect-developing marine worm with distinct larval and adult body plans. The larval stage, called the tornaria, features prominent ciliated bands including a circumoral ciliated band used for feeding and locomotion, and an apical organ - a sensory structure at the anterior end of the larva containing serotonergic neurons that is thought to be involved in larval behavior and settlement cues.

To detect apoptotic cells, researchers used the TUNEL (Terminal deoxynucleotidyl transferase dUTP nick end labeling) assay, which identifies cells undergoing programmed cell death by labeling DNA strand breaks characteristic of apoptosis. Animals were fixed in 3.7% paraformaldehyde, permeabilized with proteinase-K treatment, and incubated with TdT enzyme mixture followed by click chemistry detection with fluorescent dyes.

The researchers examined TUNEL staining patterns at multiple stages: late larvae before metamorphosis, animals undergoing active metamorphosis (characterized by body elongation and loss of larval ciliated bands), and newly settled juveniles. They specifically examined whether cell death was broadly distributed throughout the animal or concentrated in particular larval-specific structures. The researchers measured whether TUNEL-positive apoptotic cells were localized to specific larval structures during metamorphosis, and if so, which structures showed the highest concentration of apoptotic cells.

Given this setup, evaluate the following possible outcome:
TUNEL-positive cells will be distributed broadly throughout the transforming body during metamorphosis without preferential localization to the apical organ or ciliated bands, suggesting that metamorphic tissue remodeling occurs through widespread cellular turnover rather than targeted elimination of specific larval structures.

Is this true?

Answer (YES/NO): NO